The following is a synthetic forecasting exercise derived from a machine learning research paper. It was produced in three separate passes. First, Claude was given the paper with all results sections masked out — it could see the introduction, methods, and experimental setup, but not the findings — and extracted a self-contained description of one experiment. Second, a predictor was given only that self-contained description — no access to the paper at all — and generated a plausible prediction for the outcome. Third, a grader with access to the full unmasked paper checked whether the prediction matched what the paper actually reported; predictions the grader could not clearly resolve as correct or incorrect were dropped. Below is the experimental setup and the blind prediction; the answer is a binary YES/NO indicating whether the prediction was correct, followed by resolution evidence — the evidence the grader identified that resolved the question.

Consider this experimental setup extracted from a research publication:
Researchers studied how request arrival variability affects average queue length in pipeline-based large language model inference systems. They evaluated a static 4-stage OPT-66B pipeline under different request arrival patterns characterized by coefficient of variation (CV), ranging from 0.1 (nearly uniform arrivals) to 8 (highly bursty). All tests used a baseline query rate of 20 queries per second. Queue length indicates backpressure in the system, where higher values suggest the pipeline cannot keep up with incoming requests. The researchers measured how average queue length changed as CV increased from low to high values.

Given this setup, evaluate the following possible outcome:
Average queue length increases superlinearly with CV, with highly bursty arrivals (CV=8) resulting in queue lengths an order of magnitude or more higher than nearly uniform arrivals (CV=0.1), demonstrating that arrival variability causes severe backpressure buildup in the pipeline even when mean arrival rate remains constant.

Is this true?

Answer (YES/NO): NO